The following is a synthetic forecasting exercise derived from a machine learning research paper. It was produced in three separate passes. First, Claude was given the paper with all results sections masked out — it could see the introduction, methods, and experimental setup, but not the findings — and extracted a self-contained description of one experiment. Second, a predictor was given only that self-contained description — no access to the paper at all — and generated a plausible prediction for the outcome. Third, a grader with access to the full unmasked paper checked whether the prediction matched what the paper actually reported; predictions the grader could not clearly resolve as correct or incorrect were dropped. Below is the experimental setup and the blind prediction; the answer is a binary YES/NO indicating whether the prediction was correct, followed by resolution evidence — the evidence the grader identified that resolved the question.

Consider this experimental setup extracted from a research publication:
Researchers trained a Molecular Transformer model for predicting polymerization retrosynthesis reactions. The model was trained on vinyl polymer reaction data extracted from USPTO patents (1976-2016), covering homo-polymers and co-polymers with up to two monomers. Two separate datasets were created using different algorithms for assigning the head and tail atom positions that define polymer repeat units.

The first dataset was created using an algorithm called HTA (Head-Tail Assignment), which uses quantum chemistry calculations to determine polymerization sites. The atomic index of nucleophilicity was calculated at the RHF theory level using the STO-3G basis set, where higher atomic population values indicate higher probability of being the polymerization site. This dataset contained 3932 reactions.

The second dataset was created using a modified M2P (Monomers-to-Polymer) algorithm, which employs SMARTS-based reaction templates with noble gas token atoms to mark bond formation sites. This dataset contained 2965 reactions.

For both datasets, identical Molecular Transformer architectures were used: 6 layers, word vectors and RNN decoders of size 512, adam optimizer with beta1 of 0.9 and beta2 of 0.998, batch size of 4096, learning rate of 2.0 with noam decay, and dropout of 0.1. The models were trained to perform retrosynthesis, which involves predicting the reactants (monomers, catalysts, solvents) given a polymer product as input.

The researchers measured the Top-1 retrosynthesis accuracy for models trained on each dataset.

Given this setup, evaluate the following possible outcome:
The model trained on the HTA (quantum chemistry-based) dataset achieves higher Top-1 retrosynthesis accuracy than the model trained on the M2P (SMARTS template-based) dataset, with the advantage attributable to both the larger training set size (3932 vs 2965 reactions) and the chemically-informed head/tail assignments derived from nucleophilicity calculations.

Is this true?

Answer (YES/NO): NO